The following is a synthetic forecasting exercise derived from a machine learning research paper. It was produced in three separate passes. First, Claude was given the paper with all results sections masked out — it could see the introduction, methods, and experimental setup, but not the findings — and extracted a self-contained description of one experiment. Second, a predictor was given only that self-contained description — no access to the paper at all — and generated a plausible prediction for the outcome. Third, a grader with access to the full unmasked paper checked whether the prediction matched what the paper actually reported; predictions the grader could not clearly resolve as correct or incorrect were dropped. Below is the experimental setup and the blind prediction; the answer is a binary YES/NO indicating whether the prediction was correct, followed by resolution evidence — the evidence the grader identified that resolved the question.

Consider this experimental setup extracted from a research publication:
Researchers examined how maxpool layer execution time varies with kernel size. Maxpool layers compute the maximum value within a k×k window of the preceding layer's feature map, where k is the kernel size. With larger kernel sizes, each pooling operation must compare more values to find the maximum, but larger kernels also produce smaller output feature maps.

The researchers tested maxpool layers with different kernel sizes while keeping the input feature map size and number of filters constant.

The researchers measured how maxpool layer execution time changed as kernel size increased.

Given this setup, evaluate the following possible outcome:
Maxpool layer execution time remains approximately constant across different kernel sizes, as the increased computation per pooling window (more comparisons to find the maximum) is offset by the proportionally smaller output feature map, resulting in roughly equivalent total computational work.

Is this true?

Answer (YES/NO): NO